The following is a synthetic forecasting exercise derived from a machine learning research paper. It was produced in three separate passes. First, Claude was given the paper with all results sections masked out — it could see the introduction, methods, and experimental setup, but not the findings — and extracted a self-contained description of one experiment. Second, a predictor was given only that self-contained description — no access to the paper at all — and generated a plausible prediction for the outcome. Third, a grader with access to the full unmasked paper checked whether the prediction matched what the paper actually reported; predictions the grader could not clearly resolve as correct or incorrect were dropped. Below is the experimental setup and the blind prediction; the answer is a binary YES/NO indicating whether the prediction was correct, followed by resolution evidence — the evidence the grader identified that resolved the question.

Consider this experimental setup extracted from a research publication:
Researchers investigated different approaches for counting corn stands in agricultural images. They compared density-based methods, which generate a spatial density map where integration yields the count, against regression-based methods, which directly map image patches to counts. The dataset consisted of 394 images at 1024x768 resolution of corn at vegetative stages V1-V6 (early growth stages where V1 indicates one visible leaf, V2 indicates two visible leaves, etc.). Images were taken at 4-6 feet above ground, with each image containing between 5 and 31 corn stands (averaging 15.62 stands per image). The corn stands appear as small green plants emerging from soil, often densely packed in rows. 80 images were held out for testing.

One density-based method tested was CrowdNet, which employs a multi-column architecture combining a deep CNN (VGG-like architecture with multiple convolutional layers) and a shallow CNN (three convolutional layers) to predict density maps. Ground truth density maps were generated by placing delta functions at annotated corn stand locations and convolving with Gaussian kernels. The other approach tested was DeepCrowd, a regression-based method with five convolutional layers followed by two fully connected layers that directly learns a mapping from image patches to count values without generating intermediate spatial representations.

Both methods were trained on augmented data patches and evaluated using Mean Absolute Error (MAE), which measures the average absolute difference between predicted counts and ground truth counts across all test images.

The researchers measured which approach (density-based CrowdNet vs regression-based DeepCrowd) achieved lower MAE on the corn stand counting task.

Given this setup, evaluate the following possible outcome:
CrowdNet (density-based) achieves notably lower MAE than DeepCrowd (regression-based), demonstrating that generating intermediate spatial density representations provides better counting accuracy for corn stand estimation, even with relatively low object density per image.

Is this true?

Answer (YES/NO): NO